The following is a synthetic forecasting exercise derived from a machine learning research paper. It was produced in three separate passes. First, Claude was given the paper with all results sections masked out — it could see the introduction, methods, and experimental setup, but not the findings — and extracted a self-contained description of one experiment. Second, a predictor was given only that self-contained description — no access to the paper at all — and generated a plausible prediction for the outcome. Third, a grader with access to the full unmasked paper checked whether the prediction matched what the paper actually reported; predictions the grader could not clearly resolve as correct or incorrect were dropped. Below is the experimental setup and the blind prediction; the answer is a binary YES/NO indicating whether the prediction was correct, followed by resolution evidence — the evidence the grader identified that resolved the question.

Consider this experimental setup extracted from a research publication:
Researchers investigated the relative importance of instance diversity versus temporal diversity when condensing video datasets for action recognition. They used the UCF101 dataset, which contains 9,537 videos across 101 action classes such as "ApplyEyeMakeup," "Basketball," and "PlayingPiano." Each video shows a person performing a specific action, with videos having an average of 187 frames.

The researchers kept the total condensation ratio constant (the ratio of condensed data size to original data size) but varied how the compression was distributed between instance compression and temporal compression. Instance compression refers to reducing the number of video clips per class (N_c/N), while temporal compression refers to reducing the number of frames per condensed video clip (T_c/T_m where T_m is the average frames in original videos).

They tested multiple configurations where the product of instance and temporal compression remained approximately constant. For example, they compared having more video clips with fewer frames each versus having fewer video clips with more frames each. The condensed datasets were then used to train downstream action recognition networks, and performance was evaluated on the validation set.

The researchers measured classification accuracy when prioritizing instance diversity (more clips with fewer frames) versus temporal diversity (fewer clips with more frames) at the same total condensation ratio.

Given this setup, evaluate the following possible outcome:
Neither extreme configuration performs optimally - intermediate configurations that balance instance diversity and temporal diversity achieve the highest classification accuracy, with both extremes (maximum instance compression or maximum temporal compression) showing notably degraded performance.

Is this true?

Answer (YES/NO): NO